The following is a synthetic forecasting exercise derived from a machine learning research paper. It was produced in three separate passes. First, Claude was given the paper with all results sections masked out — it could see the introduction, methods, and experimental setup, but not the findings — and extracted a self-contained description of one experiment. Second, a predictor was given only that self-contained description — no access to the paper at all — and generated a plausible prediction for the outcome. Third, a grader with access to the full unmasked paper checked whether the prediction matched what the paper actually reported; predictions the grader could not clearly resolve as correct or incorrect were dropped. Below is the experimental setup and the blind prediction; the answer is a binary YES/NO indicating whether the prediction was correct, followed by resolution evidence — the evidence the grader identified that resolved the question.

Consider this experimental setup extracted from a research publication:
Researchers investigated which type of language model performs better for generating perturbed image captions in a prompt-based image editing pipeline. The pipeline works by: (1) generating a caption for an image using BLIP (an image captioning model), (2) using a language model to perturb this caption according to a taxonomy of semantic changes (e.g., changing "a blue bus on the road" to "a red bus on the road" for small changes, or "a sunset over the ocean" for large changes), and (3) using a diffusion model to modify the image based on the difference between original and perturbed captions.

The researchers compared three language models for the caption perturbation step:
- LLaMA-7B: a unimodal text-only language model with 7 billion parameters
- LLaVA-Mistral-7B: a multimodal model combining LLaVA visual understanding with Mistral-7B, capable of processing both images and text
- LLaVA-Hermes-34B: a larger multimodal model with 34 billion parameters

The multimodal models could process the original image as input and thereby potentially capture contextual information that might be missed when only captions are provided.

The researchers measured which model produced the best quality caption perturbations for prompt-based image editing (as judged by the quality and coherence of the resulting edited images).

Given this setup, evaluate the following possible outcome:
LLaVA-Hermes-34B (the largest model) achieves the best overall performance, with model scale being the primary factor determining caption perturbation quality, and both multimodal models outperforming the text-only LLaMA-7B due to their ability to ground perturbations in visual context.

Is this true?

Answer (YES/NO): NO